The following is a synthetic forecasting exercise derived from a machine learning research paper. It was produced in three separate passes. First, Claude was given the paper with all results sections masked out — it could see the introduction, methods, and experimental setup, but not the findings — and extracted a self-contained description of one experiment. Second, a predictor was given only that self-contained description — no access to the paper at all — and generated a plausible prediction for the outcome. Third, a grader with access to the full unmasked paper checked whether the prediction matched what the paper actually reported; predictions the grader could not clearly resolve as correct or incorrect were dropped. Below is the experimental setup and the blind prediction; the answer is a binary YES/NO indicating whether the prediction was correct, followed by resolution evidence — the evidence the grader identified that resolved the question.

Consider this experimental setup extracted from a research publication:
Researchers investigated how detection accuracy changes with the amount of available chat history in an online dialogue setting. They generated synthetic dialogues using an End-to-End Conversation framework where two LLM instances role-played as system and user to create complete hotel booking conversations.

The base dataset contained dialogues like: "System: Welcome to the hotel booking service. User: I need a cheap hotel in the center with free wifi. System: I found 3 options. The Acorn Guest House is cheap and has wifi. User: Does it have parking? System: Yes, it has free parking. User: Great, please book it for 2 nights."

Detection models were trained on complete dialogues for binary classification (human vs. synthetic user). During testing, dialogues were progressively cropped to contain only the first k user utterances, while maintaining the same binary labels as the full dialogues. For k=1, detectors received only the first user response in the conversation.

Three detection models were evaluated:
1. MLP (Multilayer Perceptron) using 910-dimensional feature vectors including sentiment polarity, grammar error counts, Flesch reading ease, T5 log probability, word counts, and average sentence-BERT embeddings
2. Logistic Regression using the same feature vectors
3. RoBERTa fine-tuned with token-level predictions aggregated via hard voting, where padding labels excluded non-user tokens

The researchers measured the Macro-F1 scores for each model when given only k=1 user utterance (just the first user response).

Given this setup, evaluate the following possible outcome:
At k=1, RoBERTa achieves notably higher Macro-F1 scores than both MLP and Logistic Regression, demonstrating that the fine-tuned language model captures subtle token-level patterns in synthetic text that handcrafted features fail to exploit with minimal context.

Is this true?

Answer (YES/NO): NO